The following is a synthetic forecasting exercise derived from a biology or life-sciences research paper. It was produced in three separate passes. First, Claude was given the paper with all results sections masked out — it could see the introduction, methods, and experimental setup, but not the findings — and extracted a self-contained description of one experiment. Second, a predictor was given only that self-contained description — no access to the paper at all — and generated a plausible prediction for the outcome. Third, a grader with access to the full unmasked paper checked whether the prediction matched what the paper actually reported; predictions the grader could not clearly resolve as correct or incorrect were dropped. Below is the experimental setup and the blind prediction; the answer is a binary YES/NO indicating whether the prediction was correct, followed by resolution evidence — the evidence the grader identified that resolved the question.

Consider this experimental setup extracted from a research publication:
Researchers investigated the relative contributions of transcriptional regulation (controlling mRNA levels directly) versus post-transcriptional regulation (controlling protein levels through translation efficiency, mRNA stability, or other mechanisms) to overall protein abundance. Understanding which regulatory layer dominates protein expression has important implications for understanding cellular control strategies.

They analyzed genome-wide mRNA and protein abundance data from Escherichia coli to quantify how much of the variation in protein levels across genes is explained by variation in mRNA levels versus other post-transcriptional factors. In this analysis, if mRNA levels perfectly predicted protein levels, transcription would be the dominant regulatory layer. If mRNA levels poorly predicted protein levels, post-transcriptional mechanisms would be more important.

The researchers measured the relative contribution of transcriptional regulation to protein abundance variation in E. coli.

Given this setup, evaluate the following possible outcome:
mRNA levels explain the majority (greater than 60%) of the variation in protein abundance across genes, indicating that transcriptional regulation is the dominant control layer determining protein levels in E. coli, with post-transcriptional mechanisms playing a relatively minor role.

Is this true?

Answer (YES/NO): YES